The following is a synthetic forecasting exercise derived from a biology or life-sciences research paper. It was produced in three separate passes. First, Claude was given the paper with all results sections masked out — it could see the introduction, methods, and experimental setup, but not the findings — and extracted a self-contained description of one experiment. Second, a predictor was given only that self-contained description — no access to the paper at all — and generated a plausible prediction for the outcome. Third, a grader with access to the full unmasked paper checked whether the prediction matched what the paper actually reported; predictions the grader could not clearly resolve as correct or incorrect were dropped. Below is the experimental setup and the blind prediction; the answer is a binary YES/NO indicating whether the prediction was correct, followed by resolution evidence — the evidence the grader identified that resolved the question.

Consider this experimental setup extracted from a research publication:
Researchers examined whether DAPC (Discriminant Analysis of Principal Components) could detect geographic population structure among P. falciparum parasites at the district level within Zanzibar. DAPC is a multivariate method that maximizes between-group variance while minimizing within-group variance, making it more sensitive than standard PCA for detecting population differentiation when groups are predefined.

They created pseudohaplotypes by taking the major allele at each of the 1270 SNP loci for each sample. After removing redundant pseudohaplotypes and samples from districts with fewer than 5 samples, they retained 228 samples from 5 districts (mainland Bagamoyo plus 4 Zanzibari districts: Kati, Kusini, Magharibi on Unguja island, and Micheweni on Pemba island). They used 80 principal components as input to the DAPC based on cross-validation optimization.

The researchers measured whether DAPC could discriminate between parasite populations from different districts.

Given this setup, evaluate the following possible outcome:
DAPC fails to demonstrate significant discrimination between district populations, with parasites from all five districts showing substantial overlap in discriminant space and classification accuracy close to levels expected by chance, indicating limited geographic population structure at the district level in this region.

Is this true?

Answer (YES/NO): NO